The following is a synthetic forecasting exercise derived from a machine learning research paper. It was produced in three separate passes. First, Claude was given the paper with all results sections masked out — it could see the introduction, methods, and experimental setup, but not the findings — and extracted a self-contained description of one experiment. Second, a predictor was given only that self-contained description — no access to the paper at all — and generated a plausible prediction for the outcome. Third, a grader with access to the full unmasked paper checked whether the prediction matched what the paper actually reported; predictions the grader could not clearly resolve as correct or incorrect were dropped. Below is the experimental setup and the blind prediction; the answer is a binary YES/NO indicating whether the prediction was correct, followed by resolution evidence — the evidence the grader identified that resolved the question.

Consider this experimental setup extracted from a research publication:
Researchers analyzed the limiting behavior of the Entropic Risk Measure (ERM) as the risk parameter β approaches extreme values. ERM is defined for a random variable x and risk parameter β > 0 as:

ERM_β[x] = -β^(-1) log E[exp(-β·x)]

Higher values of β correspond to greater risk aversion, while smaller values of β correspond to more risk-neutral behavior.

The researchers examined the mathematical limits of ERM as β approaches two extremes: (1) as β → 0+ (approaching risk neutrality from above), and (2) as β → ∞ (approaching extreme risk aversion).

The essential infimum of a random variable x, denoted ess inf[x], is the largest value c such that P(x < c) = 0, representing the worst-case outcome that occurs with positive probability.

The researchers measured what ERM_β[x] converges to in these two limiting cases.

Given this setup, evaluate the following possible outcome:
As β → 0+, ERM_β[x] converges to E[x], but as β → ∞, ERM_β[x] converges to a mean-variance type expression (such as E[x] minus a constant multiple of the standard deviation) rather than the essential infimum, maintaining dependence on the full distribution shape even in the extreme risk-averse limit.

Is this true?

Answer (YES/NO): NO